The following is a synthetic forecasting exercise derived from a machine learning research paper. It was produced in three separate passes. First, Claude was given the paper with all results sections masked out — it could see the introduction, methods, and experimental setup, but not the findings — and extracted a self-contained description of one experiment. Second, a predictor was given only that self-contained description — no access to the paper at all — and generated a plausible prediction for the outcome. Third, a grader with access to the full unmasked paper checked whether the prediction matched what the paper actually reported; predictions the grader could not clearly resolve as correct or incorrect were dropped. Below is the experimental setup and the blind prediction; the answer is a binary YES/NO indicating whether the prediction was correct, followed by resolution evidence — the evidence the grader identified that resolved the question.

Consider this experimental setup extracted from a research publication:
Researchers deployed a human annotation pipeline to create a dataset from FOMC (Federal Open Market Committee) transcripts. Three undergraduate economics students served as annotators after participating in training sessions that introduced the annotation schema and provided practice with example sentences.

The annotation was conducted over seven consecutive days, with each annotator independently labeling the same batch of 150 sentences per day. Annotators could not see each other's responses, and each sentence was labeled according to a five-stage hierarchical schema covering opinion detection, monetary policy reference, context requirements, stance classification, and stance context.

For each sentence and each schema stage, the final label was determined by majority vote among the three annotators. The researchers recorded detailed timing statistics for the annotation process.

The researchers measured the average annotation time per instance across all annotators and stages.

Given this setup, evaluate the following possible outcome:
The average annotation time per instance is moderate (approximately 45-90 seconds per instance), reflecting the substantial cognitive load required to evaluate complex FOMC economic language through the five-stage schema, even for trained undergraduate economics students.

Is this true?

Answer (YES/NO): YES